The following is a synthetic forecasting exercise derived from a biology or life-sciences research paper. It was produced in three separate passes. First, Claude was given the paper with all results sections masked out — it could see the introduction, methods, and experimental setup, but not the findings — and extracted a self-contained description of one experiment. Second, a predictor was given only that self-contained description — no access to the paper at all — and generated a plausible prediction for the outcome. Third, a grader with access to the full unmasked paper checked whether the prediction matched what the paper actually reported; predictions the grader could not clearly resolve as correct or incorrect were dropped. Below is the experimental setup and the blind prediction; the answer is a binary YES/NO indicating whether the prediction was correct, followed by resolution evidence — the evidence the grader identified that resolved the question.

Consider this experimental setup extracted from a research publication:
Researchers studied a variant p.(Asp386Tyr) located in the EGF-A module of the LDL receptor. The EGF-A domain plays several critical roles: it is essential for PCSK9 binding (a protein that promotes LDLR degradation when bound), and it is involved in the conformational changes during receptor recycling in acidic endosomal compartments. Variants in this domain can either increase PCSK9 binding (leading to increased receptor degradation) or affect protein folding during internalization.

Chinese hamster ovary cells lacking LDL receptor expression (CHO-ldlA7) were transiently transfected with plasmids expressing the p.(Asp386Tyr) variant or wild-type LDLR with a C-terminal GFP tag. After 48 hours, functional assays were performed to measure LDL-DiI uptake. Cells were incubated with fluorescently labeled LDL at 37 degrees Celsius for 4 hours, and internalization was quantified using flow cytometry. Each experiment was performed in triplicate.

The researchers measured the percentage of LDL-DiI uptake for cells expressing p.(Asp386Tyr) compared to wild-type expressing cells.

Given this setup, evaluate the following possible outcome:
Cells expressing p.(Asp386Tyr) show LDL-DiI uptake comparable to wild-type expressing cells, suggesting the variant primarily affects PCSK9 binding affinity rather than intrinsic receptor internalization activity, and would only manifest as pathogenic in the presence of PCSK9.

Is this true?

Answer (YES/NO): NO